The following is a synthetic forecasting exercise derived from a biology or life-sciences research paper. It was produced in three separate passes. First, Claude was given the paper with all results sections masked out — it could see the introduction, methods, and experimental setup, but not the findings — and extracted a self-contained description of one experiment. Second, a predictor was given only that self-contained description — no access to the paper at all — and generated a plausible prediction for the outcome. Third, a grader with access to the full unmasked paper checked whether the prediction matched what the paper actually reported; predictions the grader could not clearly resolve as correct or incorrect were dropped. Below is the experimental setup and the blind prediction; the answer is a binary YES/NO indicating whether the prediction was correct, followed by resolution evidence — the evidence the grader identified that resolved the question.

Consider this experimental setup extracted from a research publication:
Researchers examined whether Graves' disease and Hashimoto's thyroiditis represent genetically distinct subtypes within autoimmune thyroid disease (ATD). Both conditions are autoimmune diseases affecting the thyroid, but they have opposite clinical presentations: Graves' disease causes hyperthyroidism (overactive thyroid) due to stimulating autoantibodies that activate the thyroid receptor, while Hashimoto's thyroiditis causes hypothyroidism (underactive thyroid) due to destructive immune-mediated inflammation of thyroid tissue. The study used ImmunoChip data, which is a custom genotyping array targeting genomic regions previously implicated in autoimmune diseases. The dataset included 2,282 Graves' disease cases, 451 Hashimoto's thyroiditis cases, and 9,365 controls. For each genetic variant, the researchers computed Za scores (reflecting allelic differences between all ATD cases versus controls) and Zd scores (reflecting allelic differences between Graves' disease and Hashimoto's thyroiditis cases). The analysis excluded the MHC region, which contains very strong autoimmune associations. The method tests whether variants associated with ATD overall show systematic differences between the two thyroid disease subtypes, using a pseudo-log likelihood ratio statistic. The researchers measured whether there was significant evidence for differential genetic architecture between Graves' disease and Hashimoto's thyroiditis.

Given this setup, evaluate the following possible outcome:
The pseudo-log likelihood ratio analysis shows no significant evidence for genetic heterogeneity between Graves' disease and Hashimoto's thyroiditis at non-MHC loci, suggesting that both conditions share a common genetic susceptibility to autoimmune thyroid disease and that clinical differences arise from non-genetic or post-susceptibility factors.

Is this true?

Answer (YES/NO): NO